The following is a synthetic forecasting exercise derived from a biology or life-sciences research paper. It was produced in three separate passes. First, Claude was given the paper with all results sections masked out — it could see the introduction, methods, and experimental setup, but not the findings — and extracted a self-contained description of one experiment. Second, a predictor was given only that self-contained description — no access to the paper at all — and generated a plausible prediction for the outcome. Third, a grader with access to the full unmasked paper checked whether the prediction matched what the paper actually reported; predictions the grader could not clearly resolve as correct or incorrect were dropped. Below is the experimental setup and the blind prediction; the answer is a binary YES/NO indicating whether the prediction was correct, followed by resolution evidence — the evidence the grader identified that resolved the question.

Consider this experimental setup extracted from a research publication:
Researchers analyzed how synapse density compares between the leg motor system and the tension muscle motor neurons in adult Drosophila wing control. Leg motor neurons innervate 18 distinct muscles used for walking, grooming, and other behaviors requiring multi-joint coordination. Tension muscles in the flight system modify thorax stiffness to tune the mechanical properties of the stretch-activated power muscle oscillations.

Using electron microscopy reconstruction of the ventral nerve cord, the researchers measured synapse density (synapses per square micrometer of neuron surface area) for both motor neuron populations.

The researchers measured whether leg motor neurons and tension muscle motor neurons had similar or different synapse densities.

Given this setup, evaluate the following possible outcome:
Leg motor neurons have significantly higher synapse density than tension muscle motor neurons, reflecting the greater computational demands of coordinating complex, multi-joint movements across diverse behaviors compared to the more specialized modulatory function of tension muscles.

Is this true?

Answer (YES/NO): NO